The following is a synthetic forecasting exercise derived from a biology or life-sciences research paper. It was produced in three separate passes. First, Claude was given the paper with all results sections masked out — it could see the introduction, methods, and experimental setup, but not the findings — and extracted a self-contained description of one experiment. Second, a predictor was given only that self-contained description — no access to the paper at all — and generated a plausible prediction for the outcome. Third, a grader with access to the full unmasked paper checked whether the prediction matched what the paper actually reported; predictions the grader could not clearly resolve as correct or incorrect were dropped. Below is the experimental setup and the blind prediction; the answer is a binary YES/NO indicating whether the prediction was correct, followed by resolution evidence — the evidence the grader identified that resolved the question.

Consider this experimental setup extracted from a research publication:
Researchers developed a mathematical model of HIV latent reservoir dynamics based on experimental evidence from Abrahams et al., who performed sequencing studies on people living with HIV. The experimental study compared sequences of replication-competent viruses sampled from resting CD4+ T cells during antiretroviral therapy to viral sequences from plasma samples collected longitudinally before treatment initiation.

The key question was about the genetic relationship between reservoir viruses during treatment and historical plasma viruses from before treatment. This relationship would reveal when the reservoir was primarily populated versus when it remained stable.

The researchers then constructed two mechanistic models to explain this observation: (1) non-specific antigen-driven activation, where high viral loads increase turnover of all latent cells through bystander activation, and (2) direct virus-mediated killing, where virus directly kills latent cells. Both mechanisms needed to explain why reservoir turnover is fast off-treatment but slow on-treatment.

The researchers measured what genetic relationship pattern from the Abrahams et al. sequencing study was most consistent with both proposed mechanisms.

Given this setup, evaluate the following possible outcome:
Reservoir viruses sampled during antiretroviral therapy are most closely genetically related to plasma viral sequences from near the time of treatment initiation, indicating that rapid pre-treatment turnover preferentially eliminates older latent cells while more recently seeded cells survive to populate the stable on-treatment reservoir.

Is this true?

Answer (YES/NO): YES